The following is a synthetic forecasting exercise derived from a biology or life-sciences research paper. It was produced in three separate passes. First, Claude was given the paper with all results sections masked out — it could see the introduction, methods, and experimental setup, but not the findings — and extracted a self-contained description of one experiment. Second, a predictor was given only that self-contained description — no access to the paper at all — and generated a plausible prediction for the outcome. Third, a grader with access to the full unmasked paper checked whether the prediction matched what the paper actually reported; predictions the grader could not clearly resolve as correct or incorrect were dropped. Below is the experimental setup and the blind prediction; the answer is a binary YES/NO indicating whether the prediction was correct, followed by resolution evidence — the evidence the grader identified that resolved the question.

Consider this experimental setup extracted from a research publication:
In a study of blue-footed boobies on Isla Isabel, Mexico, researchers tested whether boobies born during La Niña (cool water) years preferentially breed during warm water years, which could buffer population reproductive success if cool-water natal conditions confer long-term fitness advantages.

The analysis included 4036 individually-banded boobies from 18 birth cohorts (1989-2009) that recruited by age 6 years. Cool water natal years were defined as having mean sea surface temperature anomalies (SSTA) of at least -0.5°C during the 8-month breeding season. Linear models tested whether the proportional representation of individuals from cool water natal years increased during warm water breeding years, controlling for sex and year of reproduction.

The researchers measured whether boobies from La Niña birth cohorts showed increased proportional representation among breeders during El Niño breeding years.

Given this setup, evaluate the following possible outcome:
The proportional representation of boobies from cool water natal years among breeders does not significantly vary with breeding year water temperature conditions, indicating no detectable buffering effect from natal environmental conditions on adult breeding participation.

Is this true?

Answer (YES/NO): YES